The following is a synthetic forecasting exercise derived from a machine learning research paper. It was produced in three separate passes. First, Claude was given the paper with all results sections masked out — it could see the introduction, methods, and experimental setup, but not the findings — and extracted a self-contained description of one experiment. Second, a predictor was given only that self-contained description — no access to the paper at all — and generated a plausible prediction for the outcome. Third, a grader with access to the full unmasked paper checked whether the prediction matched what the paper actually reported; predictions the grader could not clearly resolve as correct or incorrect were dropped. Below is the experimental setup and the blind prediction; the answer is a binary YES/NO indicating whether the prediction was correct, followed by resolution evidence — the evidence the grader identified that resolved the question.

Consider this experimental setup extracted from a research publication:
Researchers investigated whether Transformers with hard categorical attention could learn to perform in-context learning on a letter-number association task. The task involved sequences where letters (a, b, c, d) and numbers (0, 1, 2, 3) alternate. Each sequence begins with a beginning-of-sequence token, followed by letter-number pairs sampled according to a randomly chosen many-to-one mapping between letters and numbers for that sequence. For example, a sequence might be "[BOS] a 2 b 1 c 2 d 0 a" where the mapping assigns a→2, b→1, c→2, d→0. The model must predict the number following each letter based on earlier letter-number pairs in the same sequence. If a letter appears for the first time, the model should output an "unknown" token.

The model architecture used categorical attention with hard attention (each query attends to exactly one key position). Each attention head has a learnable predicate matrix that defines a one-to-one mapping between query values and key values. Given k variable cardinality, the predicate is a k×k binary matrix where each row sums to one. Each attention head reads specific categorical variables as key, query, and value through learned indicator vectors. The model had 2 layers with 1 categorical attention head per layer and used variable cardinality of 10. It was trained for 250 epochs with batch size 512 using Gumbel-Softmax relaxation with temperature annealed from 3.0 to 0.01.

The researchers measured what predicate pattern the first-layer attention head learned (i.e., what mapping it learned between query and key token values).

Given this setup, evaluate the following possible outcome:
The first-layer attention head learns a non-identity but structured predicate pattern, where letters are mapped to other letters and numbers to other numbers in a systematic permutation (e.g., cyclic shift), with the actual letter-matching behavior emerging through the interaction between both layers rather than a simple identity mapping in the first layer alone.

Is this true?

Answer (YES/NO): NO